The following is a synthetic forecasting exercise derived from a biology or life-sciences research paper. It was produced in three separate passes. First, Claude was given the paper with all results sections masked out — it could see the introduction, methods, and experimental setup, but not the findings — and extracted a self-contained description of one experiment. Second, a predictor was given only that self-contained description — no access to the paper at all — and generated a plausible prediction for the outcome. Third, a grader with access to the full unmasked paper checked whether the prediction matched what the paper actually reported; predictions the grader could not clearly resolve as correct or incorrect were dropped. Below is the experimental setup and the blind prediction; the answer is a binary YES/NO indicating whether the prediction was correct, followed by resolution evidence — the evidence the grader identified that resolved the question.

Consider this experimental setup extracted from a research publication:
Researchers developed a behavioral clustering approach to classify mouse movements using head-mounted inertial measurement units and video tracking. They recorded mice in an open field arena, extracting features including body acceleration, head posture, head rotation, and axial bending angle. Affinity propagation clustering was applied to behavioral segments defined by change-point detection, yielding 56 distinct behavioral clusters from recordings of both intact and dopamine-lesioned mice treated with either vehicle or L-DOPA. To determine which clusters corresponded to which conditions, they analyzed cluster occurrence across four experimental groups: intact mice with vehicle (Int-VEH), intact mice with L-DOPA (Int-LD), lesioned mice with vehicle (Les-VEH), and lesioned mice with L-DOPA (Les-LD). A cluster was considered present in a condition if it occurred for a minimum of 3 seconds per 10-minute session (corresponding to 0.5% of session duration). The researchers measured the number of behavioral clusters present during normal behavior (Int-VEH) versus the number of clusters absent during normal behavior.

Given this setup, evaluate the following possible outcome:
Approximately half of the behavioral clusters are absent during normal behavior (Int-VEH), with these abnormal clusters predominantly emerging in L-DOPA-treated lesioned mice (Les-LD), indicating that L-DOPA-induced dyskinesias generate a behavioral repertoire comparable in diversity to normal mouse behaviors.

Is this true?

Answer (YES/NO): YES